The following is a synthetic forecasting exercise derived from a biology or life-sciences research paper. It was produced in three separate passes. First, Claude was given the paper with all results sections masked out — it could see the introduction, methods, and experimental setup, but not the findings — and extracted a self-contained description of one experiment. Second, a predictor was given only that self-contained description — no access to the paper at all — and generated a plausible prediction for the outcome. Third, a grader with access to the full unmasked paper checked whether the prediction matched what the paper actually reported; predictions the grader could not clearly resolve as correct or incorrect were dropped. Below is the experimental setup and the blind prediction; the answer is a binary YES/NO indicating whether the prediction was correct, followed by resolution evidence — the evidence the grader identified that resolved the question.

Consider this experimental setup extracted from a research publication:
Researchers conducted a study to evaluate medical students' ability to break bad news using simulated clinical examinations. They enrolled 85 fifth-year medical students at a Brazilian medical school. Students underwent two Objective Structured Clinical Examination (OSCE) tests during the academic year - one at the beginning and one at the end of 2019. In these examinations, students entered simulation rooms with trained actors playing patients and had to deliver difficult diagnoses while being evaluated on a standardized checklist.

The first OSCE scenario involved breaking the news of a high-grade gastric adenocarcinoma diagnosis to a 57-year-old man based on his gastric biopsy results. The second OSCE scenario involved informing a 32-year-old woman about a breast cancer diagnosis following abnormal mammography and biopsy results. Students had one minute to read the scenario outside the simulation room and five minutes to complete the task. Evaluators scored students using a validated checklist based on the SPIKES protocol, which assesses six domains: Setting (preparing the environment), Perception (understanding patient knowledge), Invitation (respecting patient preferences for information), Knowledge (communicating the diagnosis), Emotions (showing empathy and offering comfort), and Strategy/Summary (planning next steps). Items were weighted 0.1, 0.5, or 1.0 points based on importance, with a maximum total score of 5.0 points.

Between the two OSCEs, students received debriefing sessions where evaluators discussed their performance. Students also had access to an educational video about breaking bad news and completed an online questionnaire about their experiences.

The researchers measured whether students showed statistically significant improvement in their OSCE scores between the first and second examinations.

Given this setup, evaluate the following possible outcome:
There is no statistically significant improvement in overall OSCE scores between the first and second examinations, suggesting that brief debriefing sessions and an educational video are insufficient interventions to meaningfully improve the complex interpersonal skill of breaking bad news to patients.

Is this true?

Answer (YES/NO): YES